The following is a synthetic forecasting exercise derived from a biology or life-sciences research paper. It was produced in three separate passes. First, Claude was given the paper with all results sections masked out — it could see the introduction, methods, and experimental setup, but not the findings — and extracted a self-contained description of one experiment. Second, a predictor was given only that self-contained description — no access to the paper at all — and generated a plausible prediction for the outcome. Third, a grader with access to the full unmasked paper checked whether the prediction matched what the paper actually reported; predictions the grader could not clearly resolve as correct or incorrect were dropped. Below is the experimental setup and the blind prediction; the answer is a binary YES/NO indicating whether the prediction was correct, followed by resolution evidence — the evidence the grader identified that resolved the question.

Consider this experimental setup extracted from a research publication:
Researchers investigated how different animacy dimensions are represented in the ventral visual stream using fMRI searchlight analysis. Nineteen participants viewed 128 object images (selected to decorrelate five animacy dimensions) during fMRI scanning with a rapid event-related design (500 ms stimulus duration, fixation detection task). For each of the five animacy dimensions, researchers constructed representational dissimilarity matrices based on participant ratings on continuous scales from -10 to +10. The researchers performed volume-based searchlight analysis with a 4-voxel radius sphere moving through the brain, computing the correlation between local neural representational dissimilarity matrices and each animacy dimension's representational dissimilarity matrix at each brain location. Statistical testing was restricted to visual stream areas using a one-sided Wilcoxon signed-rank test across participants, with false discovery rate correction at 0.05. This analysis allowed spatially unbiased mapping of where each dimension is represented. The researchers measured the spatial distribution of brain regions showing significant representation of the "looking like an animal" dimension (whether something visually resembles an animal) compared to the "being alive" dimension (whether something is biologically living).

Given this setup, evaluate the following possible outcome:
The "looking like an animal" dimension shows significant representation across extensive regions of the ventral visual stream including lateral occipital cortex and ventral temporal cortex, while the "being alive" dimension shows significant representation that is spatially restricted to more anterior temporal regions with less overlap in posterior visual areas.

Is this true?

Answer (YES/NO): NO